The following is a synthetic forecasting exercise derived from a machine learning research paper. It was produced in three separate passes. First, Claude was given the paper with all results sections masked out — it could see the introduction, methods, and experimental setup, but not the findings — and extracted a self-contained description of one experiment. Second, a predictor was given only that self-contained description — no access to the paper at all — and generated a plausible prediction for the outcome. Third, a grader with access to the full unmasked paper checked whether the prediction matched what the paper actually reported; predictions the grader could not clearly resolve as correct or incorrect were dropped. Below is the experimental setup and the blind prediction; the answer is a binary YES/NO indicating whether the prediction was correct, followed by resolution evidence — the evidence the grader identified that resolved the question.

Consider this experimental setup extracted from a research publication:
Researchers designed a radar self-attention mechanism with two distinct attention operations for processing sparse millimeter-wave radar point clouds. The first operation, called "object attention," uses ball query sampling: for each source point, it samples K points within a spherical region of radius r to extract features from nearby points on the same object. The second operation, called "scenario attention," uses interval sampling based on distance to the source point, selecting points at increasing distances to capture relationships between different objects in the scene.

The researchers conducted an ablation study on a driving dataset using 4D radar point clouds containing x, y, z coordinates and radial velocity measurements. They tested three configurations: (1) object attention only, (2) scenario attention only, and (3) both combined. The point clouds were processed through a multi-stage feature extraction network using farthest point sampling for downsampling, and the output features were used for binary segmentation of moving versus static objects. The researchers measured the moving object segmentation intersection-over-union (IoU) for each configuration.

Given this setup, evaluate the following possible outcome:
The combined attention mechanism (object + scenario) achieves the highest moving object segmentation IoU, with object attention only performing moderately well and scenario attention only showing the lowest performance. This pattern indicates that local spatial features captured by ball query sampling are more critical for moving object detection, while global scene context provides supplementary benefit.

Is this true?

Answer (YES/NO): YES